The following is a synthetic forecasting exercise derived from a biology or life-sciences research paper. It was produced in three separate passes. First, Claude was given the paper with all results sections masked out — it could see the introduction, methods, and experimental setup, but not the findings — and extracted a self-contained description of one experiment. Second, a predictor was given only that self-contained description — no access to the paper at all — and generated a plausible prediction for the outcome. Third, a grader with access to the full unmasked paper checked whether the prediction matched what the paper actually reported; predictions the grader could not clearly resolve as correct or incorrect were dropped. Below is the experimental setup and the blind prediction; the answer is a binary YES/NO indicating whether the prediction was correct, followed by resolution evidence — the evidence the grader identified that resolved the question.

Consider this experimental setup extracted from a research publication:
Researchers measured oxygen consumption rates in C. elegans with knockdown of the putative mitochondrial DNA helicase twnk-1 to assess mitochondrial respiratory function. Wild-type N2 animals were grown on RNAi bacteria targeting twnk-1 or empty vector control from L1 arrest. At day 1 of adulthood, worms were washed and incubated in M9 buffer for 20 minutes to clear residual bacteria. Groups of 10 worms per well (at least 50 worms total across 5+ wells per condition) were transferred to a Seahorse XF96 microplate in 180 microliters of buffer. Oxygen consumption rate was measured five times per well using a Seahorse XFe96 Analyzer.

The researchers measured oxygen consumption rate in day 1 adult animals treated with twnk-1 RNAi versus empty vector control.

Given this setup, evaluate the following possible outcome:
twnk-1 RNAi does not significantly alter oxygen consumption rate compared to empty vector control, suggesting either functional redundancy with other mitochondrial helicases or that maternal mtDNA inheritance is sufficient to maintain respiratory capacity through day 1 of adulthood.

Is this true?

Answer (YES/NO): NO